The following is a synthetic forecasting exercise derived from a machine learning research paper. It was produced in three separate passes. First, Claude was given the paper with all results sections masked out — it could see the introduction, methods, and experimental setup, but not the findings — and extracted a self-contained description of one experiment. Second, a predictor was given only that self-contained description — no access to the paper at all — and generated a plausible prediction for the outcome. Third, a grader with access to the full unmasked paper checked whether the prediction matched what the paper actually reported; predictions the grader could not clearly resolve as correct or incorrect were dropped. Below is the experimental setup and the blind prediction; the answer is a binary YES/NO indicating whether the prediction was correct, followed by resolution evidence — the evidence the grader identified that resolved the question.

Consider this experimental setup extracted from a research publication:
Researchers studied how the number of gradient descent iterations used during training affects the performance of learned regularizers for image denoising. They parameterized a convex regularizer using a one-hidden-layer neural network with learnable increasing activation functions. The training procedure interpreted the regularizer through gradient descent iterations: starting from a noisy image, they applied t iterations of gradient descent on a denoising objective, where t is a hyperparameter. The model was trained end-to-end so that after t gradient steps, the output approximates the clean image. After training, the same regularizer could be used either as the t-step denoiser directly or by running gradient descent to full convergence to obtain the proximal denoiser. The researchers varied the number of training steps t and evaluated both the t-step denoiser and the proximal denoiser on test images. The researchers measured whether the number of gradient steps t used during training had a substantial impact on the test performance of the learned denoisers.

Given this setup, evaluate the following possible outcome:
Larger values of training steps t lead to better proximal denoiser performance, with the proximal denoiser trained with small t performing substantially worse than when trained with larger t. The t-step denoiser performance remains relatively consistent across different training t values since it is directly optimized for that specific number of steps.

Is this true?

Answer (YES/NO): NO